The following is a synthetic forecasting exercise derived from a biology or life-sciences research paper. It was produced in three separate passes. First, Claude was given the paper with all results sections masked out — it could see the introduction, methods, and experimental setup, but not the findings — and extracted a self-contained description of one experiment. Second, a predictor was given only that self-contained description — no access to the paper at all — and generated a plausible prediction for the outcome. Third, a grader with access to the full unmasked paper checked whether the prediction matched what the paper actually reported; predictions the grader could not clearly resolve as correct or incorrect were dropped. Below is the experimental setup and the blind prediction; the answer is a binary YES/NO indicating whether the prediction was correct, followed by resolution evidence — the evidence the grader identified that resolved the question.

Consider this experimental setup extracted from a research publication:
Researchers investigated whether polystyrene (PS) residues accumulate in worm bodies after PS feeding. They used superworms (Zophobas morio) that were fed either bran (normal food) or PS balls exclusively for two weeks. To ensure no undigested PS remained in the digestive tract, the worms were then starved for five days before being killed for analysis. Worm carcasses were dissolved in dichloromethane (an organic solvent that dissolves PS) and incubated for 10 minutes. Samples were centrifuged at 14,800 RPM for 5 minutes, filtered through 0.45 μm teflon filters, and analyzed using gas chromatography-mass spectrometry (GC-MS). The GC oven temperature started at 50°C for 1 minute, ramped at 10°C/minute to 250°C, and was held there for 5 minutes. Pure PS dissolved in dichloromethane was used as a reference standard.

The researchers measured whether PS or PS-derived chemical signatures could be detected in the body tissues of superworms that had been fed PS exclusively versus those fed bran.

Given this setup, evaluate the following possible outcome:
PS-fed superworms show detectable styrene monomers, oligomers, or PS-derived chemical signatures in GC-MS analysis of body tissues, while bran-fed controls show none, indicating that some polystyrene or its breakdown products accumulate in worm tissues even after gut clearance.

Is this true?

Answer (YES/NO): NO